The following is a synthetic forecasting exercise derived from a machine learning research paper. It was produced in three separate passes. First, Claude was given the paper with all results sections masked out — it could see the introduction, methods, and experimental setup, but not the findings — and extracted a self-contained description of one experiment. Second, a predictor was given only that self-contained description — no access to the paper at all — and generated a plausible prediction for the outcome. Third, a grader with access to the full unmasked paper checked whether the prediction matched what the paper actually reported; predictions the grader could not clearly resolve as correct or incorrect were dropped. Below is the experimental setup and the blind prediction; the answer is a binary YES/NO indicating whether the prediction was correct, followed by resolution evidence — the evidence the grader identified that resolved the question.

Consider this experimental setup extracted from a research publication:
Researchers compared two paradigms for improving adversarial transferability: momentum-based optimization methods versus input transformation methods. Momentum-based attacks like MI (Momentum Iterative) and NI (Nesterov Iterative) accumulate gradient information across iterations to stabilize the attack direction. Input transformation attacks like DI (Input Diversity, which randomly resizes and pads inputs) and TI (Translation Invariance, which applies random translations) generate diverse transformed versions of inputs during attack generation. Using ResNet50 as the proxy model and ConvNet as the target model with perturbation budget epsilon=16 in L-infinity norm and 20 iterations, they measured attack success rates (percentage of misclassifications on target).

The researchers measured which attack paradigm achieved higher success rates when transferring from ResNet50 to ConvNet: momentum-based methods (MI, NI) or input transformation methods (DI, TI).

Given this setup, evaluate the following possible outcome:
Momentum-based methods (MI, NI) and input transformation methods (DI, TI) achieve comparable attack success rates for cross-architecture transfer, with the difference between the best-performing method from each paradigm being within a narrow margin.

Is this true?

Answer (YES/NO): NO